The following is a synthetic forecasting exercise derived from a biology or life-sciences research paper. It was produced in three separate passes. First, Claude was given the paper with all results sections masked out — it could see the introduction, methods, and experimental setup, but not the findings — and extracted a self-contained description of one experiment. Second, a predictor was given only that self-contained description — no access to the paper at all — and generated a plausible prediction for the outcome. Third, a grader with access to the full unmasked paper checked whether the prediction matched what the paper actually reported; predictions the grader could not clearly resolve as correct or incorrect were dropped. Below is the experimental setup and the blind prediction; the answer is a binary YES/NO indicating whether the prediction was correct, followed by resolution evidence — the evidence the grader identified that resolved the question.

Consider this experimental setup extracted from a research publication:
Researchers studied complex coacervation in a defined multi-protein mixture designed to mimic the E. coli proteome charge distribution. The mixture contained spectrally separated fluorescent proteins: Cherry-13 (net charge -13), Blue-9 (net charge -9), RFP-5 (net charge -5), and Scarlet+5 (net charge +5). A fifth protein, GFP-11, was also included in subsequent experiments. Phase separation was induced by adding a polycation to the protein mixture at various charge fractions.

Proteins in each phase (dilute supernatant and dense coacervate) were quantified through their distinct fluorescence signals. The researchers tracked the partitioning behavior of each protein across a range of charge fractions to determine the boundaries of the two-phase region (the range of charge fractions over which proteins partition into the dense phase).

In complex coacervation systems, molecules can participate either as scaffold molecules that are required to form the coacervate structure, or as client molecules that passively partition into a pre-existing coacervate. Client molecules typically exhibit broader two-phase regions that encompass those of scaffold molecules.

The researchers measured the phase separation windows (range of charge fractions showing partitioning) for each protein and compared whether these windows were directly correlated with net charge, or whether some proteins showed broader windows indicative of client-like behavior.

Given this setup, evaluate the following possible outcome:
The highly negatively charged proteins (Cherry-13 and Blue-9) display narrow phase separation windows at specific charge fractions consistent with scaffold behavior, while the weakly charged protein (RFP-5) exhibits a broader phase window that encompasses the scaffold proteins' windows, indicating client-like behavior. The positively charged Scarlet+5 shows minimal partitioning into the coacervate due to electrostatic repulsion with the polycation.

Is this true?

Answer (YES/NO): NO